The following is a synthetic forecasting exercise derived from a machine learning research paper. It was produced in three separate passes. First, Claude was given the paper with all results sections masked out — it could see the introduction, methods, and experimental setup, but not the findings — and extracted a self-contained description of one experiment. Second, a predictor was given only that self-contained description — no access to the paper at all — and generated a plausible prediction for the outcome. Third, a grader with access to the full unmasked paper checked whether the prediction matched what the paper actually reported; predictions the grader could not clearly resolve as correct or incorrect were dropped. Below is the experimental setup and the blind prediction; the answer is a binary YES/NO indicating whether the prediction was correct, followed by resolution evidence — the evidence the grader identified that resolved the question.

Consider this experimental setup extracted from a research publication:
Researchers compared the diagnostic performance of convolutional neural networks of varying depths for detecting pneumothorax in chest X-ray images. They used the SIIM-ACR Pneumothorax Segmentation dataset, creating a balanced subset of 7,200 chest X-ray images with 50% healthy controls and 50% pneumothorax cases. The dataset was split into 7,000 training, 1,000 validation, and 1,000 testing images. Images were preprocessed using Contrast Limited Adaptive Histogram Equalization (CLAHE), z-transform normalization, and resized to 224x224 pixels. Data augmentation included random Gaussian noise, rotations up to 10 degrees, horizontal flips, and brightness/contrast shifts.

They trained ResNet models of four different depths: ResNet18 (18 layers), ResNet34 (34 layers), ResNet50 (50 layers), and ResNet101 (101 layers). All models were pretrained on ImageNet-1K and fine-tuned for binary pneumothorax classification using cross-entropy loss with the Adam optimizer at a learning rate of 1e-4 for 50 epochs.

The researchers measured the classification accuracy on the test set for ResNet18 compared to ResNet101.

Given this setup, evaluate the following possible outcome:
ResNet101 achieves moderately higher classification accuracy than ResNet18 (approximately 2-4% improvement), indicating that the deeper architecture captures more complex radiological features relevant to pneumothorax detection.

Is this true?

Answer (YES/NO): NO